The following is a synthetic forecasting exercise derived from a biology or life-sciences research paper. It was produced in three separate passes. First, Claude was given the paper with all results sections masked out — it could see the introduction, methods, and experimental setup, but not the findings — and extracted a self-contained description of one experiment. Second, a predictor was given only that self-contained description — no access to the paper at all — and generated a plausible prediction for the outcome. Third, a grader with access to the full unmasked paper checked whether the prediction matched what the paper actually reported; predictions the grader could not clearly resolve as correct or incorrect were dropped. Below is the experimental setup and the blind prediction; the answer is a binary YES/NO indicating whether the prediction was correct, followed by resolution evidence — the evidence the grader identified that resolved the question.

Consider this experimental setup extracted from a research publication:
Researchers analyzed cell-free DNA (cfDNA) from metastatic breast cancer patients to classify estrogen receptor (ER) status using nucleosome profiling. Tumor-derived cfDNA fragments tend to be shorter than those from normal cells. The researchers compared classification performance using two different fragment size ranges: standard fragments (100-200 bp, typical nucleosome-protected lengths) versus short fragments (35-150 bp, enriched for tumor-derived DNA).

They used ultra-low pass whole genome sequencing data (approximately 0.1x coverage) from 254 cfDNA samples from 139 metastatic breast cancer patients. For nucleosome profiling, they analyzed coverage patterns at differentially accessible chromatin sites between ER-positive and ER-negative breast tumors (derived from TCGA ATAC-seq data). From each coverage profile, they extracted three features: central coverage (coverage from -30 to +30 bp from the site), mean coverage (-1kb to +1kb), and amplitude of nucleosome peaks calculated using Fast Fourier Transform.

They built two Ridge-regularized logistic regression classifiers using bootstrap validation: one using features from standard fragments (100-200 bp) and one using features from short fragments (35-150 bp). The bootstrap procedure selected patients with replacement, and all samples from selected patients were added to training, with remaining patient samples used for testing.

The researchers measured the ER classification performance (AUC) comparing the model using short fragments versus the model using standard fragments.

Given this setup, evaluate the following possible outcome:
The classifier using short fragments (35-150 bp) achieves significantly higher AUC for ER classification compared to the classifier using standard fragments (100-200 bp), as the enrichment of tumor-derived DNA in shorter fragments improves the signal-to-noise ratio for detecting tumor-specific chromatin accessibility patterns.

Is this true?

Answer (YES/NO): NO